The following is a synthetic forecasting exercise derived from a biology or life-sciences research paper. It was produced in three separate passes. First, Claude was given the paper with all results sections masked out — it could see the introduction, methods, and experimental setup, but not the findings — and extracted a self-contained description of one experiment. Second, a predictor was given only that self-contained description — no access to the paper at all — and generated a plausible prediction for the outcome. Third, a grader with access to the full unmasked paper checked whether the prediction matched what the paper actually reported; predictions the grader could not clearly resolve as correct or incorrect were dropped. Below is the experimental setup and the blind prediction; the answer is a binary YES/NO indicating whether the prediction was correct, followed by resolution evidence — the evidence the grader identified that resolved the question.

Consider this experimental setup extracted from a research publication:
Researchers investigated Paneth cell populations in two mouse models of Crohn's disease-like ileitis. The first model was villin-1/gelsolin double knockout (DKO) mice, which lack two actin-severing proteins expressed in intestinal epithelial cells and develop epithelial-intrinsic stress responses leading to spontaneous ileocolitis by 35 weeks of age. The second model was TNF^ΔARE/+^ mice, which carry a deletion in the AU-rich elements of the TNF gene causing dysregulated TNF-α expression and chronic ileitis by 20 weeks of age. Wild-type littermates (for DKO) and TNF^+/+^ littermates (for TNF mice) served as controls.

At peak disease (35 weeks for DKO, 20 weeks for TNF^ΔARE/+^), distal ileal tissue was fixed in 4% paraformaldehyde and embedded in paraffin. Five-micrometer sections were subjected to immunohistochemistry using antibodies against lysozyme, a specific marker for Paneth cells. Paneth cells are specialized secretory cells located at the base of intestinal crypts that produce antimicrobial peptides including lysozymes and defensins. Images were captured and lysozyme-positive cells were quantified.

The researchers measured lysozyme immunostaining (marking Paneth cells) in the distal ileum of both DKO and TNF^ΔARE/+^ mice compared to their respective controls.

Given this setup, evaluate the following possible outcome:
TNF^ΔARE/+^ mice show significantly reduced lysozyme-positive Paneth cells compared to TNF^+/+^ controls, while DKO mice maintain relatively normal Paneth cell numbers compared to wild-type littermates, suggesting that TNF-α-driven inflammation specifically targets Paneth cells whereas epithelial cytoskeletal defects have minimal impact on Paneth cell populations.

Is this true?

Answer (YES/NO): NO